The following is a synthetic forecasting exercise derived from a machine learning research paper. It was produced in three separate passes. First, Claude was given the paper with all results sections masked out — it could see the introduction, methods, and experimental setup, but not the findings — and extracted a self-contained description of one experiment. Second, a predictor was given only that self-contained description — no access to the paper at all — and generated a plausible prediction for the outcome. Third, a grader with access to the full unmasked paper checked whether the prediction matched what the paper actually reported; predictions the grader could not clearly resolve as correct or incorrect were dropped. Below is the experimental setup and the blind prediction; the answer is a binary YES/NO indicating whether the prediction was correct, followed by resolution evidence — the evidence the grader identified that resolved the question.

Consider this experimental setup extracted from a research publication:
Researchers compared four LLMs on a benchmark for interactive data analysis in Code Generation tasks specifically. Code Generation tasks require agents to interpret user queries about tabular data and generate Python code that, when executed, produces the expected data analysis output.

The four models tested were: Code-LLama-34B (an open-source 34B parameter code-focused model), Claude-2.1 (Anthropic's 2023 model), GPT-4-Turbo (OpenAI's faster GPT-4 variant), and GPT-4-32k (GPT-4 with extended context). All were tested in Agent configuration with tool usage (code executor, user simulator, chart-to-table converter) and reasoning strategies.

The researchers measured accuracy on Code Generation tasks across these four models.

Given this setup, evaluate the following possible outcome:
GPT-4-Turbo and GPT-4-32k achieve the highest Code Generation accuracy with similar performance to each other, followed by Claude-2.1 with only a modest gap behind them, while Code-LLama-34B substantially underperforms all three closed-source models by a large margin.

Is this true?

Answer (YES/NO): NO